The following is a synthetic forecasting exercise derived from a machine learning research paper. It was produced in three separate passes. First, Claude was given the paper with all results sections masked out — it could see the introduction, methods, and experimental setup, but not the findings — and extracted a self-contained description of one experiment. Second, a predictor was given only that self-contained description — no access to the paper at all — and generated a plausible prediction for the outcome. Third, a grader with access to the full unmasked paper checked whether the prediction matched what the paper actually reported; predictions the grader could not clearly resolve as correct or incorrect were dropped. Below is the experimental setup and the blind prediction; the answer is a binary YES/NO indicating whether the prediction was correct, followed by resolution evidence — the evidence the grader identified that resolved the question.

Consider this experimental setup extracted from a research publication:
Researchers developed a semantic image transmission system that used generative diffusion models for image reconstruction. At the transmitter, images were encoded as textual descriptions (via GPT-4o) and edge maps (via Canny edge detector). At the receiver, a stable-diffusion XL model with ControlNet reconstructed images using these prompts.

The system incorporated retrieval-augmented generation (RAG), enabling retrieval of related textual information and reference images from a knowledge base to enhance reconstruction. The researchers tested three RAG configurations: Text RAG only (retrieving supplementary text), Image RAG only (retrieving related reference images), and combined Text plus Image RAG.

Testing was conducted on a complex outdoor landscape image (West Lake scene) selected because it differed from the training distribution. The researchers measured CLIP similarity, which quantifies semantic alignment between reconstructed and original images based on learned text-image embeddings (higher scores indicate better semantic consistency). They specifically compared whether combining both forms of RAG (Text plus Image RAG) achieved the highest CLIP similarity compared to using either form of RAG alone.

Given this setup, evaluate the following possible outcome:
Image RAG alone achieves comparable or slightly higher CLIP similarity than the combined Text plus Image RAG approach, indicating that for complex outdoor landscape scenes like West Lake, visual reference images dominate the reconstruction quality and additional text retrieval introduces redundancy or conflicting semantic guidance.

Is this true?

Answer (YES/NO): NO